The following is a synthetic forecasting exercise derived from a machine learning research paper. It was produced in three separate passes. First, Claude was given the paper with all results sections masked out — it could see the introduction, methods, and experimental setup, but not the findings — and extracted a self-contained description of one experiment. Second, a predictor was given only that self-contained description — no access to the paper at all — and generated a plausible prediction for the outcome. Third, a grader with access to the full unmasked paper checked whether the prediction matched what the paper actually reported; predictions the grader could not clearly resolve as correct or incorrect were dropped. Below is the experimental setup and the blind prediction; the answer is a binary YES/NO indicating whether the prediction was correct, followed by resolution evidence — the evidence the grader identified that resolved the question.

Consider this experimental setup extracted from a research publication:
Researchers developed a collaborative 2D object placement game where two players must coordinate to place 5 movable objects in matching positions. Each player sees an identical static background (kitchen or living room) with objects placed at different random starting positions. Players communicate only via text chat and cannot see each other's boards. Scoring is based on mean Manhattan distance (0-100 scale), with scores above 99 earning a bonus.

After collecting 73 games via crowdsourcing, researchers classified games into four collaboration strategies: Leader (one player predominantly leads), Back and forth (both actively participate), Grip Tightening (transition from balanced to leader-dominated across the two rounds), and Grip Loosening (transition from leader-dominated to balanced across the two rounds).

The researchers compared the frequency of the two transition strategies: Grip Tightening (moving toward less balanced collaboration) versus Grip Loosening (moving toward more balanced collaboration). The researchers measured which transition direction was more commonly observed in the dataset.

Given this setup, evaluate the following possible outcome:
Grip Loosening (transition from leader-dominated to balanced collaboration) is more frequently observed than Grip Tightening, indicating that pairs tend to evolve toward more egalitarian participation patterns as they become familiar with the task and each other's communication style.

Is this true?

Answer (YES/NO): YES